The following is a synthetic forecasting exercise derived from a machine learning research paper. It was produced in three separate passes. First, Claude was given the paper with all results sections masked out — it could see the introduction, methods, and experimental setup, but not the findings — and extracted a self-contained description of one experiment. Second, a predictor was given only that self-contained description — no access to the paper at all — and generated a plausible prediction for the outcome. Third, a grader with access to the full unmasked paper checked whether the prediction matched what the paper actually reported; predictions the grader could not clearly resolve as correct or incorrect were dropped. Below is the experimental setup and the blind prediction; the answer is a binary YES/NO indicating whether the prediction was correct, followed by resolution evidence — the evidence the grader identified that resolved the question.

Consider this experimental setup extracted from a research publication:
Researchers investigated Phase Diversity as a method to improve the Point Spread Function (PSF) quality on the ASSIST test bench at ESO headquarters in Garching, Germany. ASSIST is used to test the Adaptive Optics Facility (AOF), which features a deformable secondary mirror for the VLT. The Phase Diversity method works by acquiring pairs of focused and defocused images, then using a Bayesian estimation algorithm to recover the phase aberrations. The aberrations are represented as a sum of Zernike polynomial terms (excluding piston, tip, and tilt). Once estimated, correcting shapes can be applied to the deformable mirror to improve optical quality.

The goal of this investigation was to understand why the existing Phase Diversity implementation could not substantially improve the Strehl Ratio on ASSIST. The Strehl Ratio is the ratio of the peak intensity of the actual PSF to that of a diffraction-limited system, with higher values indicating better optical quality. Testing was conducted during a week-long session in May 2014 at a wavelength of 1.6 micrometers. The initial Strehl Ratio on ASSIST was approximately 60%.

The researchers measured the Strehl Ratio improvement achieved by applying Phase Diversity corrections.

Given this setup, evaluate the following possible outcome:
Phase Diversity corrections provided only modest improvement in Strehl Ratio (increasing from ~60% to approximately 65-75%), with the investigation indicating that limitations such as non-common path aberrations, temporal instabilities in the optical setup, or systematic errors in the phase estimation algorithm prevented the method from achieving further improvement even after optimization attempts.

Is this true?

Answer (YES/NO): YES